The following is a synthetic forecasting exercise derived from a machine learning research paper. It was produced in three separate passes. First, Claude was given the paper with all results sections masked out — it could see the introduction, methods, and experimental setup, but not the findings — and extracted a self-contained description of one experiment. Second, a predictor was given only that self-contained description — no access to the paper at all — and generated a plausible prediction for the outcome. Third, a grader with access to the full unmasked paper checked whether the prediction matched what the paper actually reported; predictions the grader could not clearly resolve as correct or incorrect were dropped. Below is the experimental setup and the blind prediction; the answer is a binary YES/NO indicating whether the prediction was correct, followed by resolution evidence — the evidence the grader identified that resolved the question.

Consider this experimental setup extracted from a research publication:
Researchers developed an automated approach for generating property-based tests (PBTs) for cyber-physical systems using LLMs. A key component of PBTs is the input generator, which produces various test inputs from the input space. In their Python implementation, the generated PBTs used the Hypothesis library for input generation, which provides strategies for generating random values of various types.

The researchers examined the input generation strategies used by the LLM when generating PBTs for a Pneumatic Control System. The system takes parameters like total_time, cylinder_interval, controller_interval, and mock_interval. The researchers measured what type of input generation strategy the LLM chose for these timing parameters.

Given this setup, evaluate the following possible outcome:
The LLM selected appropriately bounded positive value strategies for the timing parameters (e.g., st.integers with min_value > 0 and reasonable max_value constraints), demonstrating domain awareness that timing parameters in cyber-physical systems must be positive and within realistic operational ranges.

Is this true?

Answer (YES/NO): YES